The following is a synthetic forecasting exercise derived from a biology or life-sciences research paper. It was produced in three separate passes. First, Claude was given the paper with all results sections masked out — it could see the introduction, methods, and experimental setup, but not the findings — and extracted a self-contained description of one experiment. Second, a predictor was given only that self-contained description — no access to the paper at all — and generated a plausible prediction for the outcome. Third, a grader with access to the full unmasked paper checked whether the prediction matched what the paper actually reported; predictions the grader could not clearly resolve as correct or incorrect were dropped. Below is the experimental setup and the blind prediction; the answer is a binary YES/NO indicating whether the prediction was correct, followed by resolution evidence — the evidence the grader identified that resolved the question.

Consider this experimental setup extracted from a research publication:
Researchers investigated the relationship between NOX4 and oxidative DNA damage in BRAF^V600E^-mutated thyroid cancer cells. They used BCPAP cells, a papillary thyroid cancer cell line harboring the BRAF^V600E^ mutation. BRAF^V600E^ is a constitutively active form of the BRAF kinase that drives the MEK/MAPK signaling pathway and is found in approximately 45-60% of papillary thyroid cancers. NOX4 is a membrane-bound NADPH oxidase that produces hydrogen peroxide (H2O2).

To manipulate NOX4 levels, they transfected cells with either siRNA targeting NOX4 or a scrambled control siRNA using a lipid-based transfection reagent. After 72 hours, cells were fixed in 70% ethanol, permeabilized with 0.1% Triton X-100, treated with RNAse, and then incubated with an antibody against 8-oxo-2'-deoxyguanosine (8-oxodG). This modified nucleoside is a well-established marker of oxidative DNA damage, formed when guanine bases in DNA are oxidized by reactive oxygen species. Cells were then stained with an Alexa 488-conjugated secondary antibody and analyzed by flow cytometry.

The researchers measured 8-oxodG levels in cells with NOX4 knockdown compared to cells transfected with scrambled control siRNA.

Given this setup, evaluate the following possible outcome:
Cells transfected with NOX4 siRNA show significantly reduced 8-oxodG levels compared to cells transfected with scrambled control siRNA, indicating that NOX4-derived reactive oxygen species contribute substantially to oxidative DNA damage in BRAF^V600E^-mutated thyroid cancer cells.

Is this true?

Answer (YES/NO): YES